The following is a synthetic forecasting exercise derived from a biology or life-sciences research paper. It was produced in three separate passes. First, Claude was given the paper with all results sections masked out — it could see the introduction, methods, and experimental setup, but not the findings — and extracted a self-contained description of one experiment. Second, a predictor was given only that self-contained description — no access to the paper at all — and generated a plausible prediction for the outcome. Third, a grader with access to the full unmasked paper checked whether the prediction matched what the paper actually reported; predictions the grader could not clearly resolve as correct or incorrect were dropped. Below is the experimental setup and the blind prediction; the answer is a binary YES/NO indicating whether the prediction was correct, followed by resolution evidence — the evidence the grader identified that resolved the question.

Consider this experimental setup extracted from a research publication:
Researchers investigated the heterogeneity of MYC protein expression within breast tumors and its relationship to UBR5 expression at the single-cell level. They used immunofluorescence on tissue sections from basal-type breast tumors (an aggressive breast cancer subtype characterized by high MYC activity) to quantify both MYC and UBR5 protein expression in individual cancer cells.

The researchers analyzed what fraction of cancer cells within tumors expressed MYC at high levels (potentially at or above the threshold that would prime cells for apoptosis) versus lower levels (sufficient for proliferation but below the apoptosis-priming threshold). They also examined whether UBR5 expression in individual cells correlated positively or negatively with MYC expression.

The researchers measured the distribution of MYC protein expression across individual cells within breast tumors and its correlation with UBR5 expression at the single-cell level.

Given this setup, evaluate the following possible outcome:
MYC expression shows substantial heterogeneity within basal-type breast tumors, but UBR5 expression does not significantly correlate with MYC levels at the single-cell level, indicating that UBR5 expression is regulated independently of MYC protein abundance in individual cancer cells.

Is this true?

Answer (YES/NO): NO